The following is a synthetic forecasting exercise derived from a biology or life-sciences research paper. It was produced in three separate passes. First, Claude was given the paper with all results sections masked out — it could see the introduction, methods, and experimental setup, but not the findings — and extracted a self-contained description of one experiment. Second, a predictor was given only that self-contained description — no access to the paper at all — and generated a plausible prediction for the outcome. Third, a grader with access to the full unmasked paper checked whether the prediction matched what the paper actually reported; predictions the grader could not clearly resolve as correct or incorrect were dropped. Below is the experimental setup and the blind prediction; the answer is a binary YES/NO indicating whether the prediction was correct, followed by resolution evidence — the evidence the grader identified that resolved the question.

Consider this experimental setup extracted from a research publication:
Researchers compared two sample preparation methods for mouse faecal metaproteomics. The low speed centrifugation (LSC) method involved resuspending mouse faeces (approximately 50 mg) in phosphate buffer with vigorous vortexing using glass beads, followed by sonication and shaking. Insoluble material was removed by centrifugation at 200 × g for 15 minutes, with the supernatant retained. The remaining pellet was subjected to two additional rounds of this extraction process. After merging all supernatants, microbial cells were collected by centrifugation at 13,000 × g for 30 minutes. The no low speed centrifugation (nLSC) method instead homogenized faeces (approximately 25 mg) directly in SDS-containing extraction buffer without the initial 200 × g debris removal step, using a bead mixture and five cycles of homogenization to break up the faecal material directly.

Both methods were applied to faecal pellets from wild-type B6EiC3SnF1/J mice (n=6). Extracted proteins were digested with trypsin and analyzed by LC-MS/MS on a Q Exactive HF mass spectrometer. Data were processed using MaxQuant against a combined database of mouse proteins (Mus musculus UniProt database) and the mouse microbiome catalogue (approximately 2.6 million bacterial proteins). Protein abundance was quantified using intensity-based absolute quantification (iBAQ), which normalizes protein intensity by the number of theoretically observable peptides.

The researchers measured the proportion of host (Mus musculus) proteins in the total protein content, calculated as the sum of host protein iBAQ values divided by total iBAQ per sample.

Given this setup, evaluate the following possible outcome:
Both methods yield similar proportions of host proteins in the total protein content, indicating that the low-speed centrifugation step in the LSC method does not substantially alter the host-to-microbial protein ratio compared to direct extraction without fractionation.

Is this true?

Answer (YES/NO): NO